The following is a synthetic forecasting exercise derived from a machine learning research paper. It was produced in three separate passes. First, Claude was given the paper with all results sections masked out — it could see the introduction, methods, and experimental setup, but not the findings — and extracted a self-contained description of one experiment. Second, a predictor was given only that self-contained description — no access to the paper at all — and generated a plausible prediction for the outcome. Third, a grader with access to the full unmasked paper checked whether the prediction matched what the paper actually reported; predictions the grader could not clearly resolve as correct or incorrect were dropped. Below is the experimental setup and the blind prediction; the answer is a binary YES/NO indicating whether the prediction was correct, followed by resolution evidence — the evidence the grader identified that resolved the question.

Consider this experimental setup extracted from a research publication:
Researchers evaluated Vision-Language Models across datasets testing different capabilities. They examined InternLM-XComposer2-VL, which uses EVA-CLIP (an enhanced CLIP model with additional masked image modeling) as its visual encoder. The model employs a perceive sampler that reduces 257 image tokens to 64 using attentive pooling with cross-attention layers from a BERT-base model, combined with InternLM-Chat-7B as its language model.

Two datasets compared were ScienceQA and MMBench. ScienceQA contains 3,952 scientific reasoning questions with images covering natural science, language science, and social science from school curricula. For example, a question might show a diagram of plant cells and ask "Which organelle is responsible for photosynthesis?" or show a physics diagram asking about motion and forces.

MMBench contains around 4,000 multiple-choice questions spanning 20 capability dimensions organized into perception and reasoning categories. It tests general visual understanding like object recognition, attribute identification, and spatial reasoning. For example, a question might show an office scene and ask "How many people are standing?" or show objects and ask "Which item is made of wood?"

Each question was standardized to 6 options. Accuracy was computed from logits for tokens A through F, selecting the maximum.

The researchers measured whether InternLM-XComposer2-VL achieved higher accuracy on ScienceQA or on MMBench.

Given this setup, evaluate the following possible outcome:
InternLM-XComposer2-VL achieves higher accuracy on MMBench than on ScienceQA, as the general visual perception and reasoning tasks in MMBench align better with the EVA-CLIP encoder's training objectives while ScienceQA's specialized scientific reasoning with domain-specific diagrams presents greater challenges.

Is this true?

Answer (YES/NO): NO